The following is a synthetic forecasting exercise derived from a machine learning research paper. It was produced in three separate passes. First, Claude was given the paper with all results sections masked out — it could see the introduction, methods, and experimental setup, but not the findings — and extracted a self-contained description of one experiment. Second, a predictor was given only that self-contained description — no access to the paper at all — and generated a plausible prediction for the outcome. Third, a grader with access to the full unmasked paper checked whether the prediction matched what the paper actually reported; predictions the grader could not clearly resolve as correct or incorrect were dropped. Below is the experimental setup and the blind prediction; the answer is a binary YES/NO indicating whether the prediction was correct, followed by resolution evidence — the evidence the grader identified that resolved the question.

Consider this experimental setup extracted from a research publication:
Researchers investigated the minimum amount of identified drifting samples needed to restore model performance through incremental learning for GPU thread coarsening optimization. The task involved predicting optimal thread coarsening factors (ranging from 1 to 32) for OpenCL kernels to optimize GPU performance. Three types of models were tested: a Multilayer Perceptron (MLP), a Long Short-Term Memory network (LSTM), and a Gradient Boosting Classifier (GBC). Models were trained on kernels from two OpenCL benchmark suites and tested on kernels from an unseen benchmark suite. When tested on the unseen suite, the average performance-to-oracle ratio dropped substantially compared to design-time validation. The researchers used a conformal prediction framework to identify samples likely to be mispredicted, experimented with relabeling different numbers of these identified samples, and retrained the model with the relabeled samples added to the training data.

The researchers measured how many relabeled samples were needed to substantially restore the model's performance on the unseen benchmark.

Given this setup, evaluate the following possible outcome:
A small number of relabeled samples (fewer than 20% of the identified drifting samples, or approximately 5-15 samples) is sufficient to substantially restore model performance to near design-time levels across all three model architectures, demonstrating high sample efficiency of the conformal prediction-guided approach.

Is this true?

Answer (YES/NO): NO